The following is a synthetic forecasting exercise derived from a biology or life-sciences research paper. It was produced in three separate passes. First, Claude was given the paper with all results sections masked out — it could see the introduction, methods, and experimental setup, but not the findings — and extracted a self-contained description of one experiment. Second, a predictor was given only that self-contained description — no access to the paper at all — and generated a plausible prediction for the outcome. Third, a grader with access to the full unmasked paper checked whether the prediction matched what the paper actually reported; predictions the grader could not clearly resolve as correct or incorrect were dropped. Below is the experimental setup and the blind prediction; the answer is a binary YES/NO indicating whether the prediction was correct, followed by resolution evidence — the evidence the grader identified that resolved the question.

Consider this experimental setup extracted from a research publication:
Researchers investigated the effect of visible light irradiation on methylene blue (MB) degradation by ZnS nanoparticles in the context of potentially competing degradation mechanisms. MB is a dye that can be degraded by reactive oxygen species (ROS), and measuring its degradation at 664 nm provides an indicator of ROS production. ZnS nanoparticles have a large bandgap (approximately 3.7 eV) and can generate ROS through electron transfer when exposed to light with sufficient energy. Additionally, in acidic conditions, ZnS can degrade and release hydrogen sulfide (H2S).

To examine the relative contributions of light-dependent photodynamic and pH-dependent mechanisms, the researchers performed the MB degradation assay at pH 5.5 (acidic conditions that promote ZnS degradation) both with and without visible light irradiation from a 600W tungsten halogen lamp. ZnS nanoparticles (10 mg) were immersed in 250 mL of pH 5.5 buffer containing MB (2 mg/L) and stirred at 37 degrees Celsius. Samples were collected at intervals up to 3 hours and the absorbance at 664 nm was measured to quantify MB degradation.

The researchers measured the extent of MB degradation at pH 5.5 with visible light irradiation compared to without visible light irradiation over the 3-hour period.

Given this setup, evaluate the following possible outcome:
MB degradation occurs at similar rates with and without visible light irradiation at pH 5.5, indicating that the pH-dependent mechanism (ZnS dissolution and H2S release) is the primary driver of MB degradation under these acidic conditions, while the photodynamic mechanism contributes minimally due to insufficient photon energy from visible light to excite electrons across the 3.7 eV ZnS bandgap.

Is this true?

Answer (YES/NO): NO